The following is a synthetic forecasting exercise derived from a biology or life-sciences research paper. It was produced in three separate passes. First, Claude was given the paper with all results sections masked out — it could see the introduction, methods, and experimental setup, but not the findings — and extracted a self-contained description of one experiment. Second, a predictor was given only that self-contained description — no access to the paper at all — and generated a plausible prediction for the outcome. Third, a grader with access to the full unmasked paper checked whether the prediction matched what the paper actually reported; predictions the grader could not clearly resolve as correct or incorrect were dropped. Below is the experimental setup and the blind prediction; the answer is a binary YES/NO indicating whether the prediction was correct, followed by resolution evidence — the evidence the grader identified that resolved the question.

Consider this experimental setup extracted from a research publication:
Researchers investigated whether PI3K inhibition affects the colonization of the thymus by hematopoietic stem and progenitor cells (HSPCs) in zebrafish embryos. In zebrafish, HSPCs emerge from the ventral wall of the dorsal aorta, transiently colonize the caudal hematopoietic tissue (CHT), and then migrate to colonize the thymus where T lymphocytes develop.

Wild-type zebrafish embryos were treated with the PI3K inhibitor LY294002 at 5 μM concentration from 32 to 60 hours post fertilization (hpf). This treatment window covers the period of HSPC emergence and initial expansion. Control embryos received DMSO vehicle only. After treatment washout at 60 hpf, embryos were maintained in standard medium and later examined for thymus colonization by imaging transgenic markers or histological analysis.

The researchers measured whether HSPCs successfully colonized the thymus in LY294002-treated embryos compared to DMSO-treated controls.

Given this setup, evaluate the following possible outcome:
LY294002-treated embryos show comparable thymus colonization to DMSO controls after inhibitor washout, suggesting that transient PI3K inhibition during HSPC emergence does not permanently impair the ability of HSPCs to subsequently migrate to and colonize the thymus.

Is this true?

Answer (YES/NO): NO